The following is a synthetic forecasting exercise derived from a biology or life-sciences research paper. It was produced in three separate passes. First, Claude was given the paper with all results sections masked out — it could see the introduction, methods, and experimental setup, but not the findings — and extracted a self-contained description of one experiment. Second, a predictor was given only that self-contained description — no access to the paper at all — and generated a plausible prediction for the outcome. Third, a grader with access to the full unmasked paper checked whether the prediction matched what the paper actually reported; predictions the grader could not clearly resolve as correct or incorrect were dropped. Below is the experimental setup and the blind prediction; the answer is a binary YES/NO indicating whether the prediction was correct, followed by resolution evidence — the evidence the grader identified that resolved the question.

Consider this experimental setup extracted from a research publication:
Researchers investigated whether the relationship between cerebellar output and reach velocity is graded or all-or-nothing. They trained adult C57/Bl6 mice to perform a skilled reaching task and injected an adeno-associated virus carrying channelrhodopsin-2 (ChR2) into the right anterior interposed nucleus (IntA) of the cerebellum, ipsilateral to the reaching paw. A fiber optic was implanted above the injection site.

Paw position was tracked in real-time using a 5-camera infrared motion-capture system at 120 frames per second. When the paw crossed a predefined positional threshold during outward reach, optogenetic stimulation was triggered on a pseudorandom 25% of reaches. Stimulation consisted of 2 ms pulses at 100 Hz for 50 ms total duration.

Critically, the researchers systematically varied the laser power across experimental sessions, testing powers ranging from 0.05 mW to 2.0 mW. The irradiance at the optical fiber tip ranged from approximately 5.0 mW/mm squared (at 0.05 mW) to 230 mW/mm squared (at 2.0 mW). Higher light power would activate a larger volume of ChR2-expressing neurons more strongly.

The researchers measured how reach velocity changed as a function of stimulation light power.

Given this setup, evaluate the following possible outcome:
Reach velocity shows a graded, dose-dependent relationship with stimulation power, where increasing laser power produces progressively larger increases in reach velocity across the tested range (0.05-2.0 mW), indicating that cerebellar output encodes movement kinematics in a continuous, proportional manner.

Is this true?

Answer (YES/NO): NO